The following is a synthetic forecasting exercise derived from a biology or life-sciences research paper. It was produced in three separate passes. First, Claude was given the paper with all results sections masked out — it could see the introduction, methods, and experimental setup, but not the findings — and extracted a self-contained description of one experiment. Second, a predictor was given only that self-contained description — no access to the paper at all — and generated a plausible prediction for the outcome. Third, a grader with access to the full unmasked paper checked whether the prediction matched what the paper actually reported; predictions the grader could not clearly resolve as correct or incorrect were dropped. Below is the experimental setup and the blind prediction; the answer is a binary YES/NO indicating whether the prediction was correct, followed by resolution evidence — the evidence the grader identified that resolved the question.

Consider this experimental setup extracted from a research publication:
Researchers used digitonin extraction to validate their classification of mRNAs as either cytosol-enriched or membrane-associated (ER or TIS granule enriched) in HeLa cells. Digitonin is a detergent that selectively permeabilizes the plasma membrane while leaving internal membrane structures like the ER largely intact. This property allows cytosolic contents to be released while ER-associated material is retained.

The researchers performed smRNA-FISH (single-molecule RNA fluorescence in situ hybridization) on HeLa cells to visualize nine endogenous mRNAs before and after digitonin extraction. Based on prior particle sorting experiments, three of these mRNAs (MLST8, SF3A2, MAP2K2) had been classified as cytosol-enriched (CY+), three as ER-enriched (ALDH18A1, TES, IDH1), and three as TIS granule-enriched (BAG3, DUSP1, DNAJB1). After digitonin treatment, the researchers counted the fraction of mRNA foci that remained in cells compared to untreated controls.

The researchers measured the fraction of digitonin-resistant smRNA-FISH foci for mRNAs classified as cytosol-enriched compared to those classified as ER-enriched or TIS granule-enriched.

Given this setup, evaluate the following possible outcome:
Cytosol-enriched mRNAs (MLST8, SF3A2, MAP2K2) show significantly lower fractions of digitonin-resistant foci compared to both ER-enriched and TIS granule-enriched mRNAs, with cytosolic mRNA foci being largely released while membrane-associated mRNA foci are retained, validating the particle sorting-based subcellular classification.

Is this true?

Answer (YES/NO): YES